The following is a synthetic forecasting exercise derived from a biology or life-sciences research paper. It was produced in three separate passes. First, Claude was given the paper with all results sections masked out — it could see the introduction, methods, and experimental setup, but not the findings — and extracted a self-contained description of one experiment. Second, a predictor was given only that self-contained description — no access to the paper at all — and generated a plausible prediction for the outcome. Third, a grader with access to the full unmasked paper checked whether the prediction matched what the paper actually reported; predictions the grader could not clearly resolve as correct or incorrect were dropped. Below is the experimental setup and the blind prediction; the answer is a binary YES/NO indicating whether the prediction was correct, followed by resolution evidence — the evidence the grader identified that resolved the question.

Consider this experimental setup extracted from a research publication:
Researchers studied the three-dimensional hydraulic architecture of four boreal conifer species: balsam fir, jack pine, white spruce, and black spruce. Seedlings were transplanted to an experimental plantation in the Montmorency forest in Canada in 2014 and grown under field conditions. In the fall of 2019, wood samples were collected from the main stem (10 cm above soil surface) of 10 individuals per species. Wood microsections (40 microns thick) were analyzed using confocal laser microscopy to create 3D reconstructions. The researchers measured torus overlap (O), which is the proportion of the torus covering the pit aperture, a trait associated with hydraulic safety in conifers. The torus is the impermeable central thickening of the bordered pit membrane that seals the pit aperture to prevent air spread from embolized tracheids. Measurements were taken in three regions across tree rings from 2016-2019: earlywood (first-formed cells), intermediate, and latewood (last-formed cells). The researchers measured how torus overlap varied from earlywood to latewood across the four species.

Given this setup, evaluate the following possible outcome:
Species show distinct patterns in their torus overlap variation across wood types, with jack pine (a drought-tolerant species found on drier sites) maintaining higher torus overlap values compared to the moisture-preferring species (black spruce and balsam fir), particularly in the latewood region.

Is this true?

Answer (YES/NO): NO